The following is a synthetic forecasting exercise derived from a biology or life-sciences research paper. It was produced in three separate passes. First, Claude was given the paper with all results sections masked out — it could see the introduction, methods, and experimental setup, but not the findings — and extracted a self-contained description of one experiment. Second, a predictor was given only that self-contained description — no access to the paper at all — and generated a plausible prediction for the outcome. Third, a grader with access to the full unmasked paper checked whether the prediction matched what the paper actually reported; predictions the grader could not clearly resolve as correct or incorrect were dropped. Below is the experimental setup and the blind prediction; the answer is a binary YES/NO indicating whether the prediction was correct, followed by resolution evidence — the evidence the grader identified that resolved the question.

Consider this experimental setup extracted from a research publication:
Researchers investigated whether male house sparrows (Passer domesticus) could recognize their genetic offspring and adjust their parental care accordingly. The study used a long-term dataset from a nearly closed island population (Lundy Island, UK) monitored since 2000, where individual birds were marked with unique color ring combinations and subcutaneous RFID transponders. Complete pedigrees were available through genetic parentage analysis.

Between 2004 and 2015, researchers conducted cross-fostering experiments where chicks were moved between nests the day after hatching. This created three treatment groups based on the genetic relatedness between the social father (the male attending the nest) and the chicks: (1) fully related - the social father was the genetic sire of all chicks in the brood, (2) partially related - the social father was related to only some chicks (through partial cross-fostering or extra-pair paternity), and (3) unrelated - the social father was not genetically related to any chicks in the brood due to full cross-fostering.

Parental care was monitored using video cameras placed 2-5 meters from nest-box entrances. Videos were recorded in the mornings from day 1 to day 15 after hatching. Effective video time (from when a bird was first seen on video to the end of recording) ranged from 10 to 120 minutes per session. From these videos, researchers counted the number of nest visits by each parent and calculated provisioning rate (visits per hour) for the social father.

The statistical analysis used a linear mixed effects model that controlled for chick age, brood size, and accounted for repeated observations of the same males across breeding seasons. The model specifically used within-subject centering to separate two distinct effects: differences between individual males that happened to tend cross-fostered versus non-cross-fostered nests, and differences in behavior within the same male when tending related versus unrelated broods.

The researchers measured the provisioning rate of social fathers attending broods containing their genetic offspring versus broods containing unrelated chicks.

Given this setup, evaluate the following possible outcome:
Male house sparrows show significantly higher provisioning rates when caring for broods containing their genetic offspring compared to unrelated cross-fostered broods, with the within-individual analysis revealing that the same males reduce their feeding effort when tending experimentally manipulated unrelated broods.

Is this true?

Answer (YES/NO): NO